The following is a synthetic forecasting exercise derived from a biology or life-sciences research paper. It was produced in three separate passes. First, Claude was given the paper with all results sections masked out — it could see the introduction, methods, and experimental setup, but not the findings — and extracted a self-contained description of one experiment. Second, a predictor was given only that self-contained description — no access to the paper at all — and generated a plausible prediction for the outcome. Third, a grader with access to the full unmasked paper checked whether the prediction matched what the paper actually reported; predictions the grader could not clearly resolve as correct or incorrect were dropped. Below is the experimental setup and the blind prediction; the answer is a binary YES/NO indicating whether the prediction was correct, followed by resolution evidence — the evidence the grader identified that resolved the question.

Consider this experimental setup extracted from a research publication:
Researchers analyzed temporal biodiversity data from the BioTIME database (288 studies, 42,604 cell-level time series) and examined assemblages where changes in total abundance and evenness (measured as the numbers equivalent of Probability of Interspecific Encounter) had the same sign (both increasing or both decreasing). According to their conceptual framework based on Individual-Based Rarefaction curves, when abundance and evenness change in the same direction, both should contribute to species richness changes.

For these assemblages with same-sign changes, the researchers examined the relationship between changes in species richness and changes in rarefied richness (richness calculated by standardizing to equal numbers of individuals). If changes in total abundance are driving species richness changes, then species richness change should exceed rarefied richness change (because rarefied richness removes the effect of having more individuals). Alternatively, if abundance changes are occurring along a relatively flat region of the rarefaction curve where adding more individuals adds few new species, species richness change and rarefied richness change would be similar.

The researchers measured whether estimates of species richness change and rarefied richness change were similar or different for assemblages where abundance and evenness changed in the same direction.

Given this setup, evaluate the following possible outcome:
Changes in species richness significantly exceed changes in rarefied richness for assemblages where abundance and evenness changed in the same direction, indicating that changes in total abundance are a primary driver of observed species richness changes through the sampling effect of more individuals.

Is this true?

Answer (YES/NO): NO